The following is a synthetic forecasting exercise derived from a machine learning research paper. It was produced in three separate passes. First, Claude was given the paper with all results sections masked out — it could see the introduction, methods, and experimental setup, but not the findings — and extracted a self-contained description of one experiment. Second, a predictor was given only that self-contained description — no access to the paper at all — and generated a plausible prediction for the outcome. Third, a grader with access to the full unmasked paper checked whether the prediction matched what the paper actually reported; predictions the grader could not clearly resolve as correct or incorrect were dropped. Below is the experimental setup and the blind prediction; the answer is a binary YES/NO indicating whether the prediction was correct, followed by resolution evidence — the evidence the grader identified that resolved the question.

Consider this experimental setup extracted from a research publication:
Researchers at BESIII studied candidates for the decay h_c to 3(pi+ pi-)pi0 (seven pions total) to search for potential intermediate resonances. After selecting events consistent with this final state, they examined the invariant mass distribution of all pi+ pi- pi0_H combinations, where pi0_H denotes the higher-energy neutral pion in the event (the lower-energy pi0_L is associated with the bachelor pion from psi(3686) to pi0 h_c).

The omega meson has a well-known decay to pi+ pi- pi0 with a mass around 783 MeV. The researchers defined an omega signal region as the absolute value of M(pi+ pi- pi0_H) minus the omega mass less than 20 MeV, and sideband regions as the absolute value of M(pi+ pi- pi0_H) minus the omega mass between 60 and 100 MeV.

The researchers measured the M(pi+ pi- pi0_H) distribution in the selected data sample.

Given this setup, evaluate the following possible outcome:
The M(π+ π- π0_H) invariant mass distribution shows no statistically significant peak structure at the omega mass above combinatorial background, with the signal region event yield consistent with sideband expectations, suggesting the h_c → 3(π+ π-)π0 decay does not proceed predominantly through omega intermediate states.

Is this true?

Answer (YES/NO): NO